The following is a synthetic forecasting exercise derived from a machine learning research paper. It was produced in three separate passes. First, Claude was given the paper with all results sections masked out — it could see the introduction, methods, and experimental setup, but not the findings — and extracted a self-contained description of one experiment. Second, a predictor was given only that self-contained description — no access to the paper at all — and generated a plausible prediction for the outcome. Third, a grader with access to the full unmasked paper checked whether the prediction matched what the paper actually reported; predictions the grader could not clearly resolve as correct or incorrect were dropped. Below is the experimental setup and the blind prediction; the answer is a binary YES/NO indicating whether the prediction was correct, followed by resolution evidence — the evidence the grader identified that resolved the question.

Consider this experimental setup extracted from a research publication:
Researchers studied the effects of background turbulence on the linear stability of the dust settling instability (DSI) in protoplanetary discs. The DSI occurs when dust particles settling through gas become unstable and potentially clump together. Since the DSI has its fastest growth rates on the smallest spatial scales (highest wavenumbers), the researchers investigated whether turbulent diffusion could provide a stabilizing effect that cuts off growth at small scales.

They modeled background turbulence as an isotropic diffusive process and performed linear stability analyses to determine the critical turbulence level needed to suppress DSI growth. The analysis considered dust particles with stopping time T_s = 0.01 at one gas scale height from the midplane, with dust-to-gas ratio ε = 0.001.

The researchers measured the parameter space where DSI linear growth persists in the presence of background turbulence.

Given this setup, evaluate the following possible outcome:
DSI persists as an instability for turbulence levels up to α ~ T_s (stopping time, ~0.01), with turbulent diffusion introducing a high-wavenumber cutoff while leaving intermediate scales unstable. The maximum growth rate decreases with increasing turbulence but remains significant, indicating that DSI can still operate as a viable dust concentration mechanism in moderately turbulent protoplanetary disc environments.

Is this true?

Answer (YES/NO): NO